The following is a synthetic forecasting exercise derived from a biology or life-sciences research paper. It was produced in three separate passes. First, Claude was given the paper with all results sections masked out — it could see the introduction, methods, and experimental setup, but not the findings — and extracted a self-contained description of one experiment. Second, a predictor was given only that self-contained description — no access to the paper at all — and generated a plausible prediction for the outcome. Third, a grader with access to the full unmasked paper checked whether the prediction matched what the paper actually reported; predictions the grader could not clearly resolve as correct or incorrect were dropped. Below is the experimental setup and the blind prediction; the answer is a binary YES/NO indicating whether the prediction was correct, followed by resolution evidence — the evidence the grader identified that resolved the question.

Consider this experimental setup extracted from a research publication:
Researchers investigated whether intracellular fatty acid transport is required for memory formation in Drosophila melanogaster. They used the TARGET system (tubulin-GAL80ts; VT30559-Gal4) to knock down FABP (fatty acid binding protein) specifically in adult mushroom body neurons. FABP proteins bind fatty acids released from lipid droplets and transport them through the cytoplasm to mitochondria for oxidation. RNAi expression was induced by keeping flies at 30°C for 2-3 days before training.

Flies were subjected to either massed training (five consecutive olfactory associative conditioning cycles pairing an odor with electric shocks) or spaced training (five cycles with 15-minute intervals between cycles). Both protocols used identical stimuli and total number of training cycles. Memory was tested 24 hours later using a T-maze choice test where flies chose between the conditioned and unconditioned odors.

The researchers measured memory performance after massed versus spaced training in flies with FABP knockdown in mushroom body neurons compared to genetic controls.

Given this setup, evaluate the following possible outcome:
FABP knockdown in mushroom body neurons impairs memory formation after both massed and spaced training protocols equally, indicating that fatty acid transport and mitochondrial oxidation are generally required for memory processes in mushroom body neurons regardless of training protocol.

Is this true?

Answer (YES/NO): NO